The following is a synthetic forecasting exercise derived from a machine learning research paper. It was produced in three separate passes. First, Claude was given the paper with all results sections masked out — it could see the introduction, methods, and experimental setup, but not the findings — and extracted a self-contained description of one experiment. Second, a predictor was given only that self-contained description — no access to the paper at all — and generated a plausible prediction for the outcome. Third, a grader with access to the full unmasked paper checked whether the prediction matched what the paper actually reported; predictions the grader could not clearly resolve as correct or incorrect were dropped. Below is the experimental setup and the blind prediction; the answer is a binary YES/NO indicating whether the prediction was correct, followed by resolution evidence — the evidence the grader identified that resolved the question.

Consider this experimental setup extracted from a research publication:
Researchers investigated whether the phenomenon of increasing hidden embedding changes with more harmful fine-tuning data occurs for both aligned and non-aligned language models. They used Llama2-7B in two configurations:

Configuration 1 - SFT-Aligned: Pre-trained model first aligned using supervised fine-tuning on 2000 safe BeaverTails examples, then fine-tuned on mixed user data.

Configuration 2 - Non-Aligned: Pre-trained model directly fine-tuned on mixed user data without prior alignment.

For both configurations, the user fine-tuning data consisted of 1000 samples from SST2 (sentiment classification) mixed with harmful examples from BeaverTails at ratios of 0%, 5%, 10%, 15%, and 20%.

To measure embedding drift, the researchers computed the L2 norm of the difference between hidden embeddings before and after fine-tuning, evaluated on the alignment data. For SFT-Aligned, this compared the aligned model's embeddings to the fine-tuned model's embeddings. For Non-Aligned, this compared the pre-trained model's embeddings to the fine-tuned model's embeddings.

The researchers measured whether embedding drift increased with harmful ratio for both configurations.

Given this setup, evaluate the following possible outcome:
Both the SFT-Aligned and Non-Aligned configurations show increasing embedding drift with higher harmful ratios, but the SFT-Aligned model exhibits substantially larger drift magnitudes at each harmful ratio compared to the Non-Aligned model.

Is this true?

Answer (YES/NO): YES